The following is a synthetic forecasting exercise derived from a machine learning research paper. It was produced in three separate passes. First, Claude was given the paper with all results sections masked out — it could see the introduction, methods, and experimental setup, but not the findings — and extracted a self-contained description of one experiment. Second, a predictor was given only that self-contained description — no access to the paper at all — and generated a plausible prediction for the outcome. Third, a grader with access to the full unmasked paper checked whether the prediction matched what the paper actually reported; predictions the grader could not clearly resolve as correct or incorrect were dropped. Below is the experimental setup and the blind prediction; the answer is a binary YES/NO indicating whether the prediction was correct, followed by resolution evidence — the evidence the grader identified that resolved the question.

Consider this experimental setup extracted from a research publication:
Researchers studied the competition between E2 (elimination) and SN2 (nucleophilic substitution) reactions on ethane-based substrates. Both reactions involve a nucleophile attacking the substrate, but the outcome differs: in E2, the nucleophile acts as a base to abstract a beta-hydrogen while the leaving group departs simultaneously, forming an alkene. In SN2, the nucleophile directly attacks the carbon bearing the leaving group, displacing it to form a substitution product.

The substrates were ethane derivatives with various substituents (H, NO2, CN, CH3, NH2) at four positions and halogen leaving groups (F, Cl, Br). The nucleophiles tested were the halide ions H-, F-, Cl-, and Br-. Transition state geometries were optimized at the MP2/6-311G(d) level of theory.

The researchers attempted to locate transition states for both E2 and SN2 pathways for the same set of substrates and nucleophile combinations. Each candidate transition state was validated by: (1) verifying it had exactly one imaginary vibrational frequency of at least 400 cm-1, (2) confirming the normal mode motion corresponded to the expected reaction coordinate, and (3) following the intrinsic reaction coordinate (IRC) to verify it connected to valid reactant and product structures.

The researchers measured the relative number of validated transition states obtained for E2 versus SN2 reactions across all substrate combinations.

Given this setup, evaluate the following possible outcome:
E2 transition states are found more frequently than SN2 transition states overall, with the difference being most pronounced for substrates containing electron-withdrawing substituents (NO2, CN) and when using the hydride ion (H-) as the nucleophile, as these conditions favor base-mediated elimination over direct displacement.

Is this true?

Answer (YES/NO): NO